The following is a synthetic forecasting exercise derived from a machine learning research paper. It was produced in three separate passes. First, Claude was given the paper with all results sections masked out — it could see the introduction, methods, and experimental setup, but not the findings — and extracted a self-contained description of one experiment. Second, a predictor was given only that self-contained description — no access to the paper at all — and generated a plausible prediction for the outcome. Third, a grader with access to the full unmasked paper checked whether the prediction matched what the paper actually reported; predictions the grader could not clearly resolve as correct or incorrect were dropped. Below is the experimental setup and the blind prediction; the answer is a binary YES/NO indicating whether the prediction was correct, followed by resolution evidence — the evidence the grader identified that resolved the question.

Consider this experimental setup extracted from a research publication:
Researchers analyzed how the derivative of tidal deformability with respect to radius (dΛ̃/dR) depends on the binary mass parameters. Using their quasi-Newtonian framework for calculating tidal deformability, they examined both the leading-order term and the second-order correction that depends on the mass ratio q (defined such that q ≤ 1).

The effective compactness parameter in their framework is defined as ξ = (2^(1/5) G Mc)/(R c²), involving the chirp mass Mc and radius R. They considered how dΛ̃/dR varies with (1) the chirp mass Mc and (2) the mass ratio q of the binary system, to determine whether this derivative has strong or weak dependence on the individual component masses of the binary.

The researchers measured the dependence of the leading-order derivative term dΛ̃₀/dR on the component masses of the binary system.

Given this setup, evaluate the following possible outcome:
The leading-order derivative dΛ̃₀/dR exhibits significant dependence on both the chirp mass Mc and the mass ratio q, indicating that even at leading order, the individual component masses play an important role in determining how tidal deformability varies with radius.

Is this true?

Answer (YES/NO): NO